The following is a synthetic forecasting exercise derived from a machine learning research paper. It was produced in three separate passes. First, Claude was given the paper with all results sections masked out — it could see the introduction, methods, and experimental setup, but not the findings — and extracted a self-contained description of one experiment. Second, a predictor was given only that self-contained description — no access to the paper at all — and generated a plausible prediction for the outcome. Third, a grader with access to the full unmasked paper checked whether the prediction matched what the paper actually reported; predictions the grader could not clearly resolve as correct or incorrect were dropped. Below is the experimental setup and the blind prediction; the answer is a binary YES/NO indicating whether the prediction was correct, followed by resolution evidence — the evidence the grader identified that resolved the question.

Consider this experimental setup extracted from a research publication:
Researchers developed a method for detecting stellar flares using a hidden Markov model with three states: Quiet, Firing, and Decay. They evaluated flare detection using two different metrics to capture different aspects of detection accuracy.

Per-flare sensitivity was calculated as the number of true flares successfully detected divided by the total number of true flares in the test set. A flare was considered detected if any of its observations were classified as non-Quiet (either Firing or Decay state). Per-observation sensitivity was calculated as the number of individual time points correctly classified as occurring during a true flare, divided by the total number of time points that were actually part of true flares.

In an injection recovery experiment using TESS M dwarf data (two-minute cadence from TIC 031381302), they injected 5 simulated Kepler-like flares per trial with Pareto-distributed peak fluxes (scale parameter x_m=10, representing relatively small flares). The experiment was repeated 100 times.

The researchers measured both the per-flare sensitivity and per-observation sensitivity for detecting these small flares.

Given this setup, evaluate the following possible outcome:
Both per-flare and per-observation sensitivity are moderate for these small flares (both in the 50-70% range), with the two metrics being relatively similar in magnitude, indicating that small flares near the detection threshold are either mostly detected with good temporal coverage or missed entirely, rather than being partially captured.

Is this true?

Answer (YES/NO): NO